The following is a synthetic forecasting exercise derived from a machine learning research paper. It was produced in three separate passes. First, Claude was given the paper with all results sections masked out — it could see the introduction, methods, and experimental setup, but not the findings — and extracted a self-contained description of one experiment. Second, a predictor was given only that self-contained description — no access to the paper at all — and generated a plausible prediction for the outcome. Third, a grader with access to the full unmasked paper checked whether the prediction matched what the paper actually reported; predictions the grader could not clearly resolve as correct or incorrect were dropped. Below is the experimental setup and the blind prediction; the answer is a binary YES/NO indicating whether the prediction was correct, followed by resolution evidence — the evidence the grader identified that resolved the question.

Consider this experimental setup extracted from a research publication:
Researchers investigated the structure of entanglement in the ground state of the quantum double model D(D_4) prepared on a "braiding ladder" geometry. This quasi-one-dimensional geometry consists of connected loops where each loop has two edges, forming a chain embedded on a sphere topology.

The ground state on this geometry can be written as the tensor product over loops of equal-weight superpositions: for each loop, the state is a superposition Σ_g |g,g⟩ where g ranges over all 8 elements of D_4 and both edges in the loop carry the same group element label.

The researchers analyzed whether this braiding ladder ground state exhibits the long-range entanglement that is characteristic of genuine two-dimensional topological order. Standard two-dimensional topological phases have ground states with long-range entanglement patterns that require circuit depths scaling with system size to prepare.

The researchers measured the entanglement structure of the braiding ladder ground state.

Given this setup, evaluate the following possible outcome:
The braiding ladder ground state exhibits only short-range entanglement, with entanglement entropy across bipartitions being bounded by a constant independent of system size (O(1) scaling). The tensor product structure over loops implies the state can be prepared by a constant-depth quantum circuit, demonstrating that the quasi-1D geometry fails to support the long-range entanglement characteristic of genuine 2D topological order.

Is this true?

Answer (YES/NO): YES